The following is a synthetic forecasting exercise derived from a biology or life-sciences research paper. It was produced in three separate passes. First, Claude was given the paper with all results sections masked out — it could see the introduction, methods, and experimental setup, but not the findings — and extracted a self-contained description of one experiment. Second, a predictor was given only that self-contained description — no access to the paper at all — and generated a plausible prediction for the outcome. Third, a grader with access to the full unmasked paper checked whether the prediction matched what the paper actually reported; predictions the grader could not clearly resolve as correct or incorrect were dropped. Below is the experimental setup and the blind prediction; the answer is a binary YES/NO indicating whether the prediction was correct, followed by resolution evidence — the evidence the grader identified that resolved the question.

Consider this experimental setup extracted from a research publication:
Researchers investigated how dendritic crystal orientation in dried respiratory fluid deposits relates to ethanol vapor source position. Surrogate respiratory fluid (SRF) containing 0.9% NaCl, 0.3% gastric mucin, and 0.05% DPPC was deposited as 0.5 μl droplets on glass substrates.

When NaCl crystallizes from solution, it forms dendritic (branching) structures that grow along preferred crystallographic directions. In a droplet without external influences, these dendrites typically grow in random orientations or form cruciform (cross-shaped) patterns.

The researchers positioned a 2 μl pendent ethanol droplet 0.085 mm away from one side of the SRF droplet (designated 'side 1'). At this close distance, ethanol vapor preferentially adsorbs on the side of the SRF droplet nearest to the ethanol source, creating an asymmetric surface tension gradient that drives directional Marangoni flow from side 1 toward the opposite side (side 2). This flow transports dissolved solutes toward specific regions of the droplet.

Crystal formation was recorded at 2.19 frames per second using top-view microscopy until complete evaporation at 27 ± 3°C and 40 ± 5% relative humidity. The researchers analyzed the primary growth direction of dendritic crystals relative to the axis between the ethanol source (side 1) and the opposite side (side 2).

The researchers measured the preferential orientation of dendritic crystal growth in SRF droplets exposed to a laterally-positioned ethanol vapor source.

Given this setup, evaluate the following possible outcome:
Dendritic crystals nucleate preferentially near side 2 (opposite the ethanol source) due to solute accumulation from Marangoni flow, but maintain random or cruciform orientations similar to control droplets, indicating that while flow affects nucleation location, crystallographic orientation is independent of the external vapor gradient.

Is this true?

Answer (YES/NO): NO